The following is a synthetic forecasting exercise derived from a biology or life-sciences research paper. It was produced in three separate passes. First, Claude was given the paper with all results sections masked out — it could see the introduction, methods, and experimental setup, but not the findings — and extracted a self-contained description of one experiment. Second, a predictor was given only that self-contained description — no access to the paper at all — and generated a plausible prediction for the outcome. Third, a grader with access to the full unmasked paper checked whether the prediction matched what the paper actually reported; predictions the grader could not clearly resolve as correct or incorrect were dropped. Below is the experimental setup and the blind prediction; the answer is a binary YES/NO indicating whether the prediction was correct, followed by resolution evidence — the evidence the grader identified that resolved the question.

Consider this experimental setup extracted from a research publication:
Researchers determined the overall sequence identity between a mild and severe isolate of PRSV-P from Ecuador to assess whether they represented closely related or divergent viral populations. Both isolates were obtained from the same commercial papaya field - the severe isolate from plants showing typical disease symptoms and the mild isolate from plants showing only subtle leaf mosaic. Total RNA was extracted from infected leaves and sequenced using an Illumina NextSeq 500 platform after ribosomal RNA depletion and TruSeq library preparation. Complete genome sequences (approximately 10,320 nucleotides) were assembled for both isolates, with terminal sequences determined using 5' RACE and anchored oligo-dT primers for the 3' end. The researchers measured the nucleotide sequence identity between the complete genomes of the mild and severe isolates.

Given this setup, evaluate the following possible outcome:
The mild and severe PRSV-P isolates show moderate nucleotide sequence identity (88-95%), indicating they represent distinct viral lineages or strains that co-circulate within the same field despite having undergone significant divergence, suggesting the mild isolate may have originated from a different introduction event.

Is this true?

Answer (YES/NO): NO